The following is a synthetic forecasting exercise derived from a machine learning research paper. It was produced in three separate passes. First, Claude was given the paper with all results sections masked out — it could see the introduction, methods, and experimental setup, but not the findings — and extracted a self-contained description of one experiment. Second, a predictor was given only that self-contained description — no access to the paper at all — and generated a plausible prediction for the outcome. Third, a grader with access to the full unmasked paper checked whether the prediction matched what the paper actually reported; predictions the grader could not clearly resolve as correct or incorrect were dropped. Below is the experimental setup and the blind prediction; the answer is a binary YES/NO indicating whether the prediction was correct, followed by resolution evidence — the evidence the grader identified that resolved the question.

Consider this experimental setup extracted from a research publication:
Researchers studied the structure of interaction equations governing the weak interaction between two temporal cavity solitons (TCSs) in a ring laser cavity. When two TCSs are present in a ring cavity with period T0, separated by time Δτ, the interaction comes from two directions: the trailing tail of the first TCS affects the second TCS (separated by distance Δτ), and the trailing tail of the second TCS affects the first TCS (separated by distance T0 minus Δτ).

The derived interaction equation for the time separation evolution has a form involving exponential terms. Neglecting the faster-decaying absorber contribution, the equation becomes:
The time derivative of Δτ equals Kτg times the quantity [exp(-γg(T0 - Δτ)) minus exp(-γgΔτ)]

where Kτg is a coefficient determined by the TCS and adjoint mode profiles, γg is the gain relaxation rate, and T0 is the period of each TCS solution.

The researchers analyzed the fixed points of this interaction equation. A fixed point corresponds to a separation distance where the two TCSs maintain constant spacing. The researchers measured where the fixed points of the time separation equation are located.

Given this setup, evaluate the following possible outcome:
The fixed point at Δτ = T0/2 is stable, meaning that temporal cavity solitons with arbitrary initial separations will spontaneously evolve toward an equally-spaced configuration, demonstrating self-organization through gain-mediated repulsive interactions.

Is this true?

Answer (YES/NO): NO